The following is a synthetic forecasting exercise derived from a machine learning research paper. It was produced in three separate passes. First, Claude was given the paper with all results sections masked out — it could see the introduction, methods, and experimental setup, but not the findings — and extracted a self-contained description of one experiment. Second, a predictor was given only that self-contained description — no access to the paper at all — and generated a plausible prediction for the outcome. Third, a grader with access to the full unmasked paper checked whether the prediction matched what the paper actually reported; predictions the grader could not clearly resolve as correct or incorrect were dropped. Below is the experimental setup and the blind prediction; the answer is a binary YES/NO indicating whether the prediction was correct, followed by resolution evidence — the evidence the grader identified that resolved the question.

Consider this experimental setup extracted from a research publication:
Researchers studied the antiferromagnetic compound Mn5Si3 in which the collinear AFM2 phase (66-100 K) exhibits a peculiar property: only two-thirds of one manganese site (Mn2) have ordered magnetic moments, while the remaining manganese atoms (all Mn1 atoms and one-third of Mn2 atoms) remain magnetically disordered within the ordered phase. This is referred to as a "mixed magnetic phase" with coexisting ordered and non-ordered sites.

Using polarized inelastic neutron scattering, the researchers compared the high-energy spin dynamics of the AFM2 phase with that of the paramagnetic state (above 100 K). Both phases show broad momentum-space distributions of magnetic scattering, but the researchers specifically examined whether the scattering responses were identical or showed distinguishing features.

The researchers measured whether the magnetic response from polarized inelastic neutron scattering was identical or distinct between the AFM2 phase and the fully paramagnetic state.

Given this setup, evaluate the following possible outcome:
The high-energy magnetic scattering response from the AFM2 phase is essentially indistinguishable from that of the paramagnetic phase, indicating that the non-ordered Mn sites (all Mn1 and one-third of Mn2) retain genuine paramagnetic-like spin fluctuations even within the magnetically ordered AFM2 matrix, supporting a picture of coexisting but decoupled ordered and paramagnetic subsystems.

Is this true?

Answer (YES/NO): NO